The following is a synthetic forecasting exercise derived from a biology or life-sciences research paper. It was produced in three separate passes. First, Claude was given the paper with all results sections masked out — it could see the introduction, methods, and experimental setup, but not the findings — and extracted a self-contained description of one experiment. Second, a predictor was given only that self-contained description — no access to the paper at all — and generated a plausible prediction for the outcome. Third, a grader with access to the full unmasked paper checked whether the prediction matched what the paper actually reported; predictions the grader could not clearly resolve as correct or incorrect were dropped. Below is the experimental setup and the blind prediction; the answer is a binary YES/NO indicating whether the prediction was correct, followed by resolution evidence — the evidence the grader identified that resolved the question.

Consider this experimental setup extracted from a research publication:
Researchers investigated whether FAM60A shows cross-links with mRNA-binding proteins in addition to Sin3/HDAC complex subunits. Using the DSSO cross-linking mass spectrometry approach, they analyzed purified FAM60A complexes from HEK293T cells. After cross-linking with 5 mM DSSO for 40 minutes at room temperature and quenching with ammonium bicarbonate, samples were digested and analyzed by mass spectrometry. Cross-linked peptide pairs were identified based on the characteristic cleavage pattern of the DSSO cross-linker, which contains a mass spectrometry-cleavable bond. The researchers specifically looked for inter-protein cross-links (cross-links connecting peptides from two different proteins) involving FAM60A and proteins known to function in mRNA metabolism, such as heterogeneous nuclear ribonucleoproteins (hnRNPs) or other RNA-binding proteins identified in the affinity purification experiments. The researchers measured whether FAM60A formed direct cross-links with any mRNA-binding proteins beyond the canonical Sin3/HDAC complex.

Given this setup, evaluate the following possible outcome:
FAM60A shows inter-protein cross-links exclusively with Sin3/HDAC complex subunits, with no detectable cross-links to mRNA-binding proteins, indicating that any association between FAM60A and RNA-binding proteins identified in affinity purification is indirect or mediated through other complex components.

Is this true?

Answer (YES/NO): YES